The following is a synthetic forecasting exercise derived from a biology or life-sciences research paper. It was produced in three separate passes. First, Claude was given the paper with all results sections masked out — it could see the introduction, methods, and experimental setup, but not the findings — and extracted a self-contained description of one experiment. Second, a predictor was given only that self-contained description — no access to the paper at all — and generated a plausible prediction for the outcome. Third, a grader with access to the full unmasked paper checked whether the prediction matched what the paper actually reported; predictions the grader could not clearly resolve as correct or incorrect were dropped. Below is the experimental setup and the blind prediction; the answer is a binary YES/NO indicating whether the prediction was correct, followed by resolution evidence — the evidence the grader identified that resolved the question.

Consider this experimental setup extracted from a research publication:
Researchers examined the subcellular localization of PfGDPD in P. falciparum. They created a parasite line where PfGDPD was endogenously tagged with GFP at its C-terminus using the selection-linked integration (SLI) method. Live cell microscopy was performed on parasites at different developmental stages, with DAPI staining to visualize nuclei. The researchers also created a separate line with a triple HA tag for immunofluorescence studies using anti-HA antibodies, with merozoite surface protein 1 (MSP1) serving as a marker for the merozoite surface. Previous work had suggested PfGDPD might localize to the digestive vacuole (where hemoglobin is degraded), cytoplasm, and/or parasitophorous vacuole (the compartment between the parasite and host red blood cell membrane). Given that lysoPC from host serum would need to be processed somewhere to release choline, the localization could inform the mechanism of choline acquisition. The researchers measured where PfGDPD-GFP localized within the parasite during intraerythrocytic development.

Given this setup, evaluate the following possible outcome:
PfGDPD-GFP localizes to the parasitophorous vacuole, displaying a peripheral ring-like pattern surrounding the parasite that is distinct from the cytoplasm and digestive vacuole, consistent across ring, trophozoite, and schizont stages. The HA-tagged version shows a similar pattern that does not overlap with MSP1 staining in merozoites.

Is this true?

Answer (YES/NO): NO